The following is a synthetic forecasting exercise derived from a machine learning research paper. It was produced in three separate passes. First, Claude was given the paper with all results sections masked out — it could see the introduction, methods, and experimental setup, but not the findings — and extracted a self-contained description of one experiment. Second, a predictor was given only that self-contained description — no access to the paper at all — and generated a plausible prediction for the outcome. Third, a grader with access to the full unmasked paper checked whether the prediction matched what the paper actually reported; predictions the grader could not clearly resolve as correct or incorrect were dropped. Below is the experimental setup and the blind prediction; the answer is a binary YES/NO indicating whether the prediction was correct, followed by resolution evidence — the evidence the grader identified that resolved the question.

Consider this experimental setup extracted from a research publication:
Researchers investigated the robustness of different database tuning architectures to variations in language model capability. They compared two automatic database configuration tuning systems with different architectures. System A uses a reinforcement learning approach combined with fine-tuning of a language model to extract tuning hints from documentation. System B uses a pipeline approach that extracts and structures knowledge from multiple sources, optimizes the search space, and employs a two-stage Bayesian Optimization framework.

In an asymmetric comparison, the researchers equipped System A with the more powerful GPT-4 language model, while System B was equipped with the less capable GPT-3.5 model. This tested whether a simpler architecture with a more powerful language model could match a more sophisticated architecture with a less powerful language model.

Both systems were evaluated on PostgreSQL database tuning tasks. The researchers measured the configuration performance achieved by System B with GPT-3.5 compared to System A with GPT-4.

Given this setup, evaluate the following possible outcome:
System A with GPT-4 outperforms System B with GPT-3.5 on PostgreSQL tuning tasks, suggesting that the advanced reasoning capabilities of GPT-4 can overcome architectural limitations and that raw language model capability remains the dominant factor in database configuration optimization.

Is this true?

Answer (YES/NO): NO